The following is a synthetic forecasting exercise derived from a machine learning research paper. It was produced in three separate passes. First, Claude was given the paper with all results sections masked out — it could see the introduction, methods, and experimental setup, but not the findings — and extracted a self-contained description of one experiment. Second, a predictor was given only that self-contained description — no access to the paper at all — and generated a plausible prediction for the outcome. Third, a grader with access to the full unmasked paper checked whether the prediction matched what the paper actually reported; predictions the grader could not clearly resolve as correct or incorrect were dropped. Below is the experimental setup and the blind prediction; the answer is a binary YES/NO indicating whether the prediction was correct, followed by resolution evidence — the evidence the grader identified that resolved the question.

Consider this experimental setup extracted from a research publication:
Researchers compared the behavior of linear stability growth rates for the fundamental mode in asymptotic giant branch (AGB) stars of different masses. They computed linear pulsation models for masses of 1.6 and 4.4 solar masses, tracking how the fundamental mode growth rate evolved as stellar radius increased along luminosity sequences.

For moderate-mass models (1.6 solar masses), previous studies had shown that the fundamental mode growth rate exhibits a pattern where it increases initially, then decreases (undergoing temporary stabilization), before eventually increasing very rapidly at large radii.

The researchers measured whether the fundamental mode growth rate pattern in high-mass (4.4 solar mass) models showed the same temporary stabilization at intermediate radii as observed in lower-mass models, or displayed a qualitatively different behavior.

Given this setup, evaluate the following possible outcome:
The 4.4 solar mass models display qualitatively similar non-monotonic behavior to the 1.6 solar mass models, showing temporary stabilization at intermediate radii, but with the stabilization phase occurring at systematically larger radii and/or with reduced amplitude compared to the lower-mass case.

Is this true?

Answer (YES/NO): NO